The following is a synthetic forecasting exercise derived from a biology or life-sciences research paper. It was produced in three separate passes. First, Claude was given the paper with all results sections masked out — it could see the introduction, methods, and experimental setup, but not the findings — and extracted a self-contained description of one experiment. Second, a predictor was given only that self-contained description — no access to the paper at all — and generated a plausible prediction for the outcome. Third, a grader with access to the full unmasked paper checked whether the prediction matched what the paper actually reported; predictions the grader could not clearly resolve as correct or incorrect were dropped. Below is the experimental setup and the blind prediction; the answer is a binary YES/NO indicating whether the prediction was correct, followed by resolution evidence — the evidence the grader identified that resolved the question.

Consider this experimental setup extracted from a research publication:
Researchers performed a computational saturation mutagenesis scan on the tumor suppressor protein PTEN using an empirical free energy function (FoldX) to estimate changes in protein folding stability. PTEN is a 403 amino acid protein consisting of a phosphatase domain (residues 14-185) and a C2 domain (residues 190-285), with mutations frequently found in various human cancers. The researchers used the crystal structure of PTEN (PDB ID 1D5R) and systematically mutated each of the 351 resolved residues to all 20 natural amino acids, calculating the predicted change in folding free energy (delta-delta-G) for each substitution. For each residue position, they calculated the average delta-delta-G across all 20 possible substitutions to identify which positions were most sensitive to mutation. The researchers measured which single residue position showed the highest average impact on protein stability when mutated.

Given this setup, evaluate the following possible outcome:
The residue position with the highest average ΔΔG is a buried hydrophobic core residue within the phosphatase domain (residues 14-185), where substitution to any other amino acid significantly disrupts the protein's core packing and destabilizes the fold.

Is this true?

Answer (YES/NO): NO